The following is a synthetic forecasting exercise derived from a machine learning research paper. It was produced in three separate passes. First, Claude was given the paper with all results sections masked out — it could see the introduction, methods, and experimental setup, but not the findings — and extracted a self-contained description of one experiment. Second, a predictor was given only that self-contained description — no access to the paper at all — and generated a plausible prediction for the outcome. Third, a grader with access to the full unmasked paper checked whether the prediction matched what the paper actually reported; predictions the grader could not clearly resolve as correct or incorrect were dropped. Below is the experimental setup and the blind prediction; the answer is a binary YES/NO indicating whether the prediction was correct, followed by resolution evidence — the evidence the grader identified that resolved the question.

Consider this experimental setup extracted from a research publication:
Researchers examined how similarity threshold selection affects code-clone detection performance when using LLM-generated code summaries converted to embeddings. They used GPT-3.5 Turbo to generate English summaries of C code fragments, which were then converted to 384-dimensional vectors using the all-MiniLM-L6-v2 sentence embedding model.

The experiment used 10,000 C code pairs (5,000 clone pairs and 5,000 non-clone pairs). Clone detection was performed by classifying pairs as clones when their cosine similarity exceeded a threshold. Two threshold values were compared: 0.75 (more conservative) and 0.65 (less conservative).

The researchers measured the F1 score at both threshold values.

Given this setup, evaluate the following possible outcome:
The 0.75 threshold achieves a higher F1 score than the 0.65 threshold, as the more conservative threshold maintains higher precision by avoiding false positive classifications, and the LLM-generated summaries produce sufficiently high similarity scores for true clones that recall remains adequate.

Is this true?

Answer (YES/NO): NO